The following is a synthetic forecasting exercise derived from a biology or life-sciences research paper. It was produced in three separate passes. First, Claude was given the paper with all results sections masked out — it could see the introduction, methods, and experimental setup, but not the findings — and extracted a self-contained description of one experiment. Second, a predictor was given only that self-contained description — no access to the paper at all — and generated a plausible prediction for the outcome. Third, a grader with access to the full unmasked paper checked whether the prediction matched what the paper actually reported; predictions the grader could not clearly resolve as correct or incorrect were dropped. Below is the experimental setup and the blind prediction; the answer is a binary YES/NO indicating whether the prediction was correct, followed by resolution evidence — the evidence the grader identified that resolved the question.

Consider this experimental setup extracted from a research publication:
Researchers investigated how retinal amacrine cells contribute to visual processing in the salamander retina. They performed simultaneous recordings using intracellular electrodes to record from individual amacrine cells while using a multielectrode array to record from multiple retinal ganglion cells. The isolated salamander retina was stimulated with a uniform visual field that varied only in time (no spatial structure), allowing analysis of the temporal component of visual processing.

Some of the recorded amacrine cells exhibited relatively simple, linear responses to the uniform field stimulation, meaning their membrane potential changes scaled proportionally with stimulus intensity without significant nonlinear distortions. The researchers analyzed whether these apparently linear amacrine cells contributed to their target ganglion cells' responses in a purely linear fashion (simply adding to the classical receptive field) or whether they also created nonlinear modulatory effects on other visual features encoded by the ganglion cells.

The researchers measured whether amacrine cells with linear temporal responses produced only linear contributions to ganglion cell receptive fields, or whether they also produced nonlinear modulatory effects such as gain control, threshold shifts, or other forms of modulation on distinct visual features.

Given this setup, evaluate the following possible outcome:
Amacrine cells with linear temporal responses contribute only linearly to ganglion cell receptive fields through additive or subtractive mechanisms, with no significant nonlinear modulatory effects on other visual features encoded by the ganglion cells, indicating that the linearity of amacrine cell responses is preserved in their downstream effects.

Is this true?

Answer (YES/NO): NO